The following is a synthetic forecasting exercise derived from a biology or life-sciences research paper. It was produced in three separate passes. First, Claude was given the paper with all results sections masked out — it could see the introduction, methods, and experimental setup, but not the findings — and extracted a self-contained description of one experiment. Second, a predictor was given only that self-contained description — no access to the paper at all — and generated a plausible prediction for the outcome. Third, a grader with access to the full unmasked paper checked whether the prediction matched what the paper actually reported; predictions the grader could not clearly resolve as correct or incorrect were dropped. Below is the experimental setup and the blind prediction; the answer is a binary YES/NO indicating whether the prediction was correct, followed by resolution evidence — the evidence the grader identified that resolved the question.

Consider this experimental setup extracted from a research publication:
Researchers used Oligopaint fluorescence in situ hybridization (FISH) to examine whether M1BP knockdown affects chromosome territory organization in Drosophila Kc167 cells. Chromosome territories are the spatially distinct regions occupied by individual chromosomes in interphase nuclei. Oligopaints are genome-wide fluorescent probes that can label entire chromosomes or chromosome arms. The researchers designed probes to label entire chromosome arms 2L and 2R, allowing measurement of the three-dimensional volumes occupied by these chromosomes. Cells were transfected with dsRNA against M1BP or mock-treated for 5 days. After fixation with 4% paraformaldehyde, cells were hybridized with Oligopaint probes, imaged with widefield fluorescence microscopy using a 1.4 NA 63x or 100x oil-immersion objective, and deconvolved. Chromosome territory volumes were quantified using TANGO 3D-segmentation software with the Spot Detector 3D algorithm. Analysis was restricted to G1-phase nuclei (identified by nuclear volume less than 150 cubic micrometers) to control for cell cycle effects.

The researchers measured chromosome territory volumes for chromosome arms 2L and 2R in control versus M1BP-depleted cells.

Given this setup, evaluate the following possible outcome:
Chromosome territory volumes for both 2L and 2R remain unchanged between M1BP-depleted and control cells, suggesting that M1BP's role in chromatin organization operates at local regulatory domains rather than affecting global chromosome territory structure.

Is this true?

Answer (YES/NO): YES